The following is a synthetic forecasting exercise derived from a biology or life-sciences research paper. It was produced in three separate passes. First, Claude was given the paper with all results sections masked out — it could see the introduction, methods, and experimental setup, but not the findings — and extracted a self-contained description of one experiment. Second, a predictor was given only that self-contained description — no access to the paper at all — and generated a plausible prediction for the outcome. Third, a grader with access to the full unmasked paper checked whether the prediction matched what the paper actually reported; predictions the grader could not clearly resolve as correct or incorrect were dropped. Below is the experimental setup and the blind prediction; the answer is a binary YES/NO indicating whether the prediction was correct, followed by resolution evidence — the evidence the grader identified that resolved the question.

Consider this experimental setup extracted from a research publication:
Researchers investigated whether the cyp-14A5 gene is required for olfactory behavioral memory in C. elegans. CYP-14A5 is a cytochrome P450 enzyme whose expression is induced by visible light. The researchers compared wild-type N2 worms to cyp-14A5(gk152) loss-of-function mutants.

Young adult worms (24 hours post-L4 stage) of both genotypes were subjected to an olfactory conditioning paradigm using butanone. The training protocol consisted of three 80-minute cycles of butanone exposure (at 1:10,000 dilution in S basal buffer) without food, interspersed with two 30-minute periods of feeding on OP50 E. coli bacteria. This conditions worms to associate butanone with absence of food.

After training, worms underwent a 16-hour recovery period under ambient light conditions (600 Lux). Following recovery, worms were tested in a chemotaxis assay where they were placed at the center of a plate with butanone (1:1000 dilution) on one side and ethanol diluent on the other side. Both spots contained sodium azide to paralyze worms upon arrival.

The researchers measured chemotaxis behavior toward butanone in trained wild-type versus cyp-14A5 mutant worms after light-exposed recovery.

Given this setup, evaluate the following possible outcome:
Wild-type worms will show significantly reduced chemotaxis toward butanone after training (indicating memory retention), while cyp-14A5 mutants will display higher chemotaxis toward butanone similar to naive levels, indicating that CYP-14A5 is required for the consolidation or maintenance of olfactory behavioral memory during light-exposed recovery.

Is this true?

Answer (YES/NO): YES